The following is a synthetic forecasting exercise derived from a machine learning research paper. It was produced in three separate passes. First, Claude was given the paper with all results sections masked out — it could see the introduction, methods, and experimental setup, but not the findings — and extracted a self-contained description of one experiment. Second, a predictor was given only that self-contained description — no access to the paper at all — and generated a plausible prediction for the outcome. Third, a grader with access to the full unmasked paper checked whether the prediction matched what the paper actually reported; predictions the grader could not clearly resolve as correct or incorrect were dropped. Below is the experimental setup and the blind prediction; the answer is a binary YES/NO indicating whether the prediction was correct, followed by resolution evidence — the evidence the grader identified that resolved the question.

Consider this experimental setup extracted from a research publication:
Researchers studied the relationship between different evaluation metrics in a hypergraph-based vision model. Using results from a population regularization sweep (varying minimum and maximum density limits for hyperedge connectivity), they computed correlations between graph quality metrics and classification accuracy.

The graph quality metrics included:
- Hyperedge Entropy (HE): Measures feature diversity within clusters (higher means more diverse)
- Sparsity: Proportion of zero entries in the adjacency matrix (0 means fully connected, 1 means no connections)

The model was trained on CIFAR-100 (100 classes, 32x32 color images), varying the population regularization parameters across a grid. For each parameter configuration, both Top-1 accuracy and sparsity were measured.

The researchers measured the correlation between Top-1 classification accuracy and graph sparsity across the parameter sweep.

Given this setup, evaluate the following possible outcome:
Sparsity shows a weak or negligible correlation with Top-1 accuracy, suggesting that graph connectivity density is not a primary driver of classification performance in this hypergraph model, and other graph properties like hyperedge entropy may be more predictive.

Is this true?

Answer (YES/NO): YES